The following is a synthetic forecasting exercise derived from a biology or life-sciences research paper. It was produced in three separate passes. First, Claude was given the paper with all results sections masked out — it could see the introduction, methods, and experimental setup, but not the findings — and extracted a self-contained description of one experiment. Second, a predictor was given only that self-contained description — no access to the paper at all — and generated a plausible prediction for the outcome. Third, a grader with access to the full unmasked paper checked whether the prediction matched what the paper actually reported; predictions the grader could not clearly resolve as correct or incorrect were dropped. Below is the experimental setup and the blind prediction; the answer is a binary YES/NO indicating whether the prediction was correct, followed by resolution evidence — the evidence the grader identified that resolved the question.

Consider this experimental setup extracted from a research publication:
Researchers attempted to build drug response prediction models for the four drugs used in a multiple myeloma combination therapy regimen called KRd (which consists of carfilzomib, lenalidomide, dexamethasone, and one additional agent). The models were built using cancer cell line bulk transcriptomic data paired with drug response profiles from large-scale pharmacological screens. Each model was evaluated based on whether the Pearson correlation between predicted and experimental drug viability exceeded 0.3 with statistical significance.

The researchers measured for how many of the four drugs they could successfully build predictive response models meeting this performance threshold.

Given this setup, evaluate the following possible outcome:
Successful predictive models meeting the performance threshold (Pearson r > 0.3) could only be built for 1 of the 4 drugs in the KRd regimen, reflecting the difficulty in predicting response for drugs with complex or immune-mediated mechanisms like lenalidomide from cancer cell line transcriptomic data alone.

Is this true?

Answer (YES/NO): NO